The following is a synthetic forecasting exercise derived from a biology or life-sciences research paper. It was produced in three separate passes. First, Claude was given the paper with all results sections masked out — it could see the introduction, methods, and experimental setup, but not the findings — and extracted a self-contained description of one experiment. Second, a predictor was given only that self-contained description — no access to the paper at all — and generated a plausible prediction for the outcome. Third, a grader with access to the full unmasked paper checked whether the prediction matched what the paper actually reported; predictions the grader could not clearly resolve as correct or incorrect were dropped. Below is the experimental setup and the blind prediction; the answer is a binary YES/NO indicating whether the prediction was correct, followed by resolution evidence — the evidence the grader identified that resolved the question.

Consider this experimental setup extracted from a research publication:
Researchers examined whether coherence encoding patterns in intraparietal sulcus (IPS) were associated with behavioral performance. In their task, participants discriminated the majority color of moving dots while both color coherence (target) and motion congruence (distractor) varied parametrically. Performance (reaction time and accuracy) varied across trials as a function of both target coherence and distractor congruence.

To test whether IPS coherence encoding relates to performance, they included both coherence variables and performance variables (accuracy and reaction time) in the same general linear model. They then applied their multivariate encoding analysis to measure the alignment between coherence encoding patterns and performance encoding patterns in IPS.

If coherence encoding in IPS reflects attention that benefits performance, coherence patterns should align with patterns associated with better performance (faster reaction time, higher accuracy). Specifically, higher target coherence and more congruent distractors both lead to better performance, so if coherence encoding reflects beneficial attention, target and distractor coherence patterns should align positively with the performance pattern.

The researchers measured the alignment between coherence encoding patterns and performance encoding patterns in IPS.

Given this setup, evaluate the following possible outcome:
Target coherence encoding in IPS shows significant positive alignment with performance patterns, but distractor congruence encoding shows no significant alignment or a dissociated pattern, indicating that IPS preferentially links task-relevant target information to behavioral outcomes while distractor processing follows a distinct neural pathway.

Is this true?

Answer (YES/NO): NO